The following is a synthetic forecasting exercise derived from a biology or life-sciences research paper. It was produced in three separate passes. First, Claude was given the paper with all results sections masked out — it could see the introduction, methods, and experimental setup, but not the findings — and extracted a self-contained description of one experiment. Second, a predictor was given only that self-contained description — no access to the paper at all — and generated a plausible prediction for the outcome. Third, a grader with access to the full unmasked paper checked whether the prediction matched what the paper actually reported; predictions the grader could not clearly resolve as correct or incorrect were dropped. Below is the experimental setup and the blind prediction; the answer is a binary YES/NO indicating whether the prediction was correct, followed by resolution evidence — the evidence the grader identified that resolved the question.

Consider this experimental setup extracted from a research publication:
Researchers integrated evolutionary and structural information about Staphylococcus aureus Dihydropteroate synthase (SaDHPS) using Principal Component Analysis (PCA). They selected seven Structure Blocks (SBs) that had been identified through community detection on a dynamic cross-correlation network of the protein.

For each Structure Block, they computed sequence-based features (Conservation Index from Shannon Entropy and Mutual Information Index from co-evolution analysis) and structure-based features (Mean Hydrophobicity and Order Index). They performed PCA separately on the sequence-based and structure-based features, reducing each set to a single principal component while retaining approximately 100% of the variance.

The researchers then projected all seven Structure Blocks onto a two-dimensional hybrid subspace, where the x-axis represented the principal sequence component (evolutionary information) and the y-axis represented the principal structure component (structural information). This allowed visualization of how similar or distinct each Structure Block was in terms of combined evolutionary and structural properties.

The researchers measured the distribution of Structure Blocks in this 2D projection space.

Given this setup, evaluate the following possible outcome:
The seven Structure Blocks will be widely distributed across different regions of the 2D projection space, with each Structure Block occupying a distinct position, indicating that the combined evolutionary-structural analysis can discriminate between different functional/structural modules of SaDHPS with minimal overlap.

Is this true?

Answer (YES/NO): NO